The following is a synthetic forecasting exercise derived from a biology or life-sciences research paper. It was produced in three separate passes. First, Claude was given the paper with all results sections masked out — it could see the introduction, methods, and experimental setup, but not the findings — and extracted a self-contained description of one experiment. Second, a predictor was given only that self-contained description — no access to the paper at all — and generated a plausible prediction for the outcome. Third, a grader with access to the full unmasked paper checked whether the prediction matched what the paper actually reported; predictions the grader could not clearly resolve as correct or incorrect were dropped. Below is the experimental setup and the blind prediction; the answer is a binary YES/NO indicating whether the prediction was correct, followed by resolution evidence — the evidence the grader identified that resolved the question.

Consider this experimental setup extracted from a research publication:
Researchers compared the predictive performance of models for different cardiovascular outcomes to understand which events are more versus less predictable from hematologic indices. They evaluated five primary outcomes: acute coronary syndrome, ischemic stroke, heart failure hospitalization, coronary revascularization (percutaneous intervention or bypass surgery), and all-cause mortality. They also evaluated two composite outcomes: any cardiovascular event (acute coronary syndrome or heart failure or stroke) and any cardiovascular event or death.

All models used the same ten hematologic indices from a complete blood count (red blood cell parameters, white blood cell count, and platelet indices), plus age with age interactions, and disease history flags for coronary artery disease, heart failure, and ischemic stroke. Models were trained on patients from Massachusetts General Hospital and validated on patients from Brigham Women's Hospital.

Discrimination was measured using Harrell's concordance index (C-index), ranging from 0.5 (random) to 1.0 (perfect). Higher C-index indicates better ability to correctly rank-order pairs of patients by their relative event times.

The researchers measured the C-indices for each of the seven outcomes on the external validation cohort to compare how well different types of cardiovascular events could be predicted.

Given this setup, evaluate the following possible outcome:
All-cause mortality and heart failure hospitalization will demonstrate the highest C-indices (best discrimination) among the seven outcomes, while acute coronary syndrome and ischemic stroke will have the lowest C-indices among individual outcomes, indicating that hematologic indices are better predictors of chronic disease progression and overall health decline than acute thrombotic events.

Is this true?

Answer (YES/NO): NO